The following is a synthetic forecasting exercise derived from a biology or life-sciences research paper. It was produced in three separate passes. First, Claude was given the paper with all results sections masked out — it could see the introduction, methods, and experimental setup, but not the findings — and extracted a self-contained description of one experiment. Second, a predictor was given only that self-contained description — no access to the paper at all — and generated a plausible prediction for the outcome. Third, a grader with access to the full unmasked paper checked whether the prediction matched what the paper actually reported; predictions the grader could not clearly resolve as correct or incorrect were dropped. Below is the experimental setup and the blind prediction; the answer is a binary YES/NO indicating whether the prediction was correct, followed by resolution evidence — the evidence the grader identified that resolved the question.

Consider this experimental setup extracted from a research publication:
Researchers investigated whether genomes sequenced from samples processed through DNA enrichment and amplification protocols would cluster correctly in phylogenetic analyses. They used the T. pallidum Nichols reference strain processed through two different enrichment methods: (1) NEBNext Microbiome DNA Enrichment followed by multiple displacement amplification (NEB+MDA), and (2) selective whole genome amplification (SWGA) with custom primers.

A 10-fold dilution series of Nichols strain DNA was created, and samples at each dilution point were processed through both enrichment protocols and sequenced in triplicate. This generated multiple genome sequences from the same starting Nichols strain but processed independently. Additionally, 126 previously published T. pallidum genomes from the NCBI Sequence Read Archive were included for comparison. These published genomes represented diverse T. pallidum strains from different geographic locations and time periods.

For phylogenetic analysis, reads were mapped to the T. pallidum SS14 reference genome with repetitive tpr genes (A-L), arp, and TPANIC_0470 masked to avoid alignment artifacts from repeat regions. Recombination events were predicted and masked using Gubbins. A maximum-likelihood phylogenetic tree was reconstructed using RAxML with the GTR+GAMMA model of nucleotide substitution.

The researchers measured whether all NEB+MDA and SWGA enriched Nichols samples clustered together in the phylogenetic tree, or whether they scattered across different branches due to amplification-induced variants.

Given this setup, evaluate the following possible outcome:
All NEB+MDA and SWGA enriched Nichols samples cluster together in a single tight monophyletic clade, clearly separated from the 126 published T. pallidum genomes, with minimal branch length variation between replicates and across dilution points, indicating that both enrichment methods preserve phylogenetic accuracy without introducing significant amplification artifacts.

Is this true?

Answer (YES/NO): YES